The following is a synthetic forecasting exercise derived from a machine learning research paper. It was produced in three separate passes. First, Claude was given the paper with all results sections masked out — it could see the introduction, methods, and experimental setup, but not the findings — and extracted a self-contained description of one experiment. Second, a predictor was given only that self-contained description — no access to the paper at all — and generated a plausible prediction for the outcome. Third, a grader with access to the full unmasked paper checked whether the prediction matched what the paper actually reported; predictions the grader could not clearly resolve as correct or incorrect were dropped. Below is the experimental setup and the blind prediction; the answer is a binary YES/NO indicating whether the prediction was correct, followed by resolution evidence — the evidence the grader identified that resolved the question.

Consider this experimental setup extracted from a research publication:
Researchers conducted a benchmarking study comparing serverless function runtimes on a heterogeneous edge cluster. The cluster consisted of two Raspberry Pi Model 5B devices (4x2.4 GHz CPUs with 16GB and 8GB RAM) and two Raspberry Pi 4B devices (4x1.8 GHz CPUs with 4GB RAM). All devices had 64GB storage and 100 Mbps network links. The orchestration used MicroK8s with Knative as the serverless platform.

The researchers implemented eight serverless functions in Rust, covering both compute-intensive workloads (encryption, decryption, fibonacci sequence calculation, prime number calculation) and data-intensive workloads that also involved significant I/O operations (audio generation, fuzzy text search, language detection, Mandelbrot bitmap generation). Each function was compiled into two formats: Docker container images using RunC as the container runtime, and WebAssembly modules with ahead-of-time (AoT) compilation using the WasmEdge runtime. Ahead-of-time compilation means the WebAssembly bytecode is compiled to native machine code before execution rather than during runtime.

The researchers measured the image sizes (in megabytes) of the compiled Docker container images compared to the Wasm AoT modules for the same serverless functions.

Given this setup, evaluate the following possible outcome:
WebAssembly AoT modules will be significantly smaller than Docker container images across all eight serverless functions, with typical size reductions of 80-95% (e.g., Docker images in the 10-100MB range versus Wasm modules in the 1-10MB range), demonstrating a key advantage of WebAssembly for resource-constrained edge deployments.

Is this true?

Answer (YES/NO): YES